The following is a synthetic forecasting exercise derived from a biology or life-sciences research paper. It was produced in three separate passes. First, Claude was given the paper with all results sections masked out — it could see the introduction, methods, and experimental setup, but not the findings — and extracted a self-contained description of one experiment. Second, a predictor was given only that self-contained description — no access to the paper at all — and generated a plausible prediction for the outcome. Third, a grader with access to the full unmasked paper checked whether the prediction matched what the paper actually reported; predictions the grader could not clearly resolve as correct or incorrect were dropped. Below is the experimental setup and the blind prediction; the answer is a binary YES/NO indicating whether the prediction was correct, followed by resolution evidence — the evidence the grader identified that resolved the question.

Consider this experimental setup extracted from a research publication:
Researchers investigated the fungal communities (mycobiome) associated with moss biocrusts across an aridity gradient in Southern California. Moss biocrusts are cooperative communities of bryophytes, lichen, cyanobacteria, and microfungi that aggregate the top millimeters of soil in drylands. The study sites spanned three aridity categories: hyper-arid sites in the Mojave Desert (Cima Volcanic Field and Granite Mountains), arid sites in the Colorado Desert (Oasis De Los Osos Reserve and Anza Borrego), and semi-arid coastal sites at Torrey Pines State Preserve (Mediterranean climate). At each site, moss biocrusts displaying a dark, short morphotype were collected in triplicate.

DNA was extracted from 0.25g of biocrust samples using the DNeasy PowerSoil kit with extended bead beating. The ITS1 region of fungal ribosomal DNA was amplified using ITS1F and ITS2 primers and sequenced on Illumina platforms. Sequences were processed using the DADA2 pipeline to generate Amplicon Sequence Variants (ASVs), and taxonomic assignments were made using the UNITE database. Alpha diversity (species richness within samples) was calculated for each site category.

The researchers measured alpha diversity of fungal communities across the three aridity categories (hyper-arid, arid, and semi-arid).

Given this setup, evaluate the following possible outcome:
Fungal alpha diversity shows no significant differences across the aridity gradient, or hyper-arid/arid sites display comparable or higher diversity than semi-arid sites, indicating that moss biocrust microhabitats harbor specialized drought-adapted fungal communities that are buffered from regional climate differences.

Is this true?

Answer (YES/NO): NO